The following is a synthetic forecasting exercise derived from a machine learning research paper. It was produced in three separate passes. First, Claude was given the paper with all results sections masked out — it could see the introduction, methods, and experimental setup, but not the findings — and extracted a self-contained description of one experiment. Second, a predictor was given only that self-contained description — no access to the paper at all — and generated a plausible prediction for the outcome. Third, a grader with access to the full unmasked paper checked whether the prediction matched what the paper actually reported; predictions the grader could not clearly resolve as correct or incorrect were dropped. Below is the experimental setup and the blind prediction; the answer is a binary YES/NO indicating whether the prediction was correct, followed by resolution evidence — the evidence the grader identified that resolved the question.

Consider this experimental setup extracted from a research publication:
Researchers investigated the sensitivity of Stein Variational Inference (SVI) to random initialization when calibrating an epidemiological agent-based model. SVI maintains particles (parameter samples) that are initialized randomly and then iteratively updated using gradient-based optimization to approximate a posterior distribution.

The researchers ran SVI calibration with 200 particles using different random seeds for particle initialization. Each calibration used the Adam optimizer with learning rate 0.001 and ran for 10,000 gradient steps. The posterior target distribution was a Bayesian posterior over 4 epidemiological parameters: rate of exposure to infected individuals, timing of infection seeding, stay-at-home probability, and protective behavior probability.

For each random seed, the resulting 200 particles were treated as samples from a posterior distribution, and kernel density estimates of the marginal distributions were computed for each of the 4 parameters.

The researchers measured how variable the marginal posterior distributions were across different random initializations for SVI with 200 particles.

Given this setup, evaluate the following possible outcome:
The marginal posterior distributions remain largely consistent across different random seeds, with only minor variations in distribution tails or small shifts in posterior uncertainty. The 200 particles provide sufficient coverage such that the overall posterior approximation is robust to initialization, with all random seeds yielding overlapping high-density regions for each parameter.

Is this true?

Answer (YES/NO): NO